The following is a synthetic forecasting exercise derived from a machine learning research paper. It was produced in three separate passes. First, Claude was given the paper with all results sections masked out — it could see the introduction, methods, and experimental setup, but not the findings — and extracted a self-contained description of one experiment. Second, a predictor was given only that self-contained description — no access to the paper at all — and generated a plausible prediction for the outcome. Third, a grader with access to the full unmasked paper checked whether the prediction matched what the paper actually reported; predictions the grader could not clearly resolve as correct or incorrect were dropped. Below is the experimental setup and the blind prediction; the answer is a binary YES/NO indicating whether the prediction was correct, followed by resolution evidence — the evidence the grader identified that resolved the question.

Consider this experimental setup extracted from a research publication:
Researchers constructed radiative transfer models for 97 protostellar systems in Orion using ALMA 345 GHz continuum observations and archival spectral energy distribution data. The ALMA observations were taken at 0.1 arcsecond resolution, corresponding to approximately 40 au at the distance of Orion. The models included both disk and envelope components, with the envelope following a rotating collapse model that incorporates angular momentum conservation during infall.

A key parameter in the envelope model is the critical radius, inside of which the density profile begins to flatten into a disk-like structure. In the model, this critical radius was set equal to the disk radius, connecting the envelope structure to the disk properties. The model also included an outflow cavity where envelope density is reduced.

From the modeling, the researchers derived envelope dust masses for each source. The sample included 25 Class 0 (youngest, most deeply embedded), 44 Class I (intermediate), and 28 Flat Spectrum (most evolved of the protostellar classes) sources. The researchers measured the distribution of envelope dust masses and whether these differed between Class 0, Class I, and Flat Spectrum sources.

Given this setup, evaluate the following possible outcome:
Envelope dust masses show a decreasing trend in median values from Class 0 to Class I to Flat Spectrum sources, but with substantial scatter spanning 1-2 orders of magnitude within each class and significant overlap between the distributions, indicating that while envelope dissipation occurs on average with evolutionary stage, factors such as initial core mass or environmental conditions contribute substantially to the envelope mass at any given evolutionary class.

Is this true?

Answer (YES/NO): YES